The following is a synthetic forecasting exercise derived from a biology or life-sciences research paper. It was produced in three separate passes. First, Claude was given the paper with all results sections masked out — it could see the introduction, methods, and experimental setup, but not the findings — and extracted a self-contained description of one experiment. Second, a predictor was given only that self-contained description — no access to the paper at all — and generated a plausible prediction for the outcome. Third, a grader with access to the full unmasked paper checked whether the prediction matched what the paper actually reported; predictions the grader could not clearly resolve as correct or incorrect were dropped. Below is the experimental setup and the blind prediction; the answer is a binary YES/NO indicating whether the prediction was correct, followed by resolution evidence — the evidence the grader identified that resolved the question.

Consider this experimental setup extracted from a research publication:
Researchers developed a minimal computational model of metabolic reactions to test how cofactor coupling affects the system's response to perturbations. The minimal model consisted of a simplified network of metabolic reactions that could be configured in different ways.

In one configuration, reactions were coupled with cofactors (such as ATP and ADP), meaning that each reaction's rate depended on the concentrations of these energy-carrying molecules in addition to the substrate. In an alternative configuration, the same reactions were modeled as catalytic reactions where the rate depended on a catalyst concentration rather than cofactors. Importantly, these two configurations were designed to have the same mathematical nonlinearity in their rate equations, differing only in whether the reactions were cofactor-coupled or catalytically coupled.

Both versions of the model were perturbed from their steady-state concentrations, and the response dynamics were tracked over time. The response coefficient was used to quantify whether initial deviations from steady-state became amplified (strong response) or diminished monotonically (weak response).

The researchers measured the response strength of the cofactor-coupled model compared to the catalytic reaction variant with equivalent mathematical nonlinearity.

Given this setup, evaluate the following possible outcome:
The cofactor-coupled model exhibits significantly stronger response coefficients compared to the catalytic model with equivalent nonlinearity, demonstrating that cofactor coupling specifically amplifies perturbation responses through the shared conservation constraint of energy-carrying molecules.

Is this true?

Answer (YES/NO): NO